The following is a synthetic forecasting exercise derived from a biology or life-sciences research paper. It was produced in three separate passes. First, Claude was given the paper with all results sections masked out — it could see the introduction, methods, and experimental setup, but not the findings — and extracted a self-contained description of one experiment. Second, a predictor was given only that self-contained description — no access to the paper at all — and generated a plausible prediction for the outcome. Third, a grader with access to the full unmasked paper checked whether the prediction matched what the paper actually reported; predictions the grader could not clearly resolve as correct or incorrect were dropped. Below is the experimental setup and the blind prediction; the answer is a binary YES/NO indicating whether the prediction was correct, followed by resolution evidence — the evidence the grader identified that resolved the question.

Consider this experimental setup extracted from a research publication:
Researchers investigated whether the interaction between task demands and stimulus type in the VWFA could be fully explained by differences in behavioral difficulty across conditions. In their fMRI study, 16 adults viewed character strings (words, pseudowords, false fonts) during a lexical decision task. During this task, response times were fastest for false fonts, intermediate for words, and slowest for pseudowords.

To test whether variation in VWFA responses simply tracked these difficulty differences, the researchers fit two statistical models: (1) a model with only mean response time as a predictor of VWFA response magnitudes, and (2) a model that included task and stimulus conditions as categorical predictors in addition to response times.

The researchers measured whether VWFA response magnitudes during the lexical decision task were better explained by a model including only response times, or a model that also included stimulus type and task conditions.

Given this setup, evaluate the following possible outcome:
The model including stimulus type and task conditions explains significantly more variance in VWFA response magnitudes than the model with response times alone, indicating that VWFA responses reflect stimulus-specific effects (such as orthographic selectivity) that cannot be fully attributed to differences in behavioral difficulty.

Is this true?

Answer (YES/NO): YES